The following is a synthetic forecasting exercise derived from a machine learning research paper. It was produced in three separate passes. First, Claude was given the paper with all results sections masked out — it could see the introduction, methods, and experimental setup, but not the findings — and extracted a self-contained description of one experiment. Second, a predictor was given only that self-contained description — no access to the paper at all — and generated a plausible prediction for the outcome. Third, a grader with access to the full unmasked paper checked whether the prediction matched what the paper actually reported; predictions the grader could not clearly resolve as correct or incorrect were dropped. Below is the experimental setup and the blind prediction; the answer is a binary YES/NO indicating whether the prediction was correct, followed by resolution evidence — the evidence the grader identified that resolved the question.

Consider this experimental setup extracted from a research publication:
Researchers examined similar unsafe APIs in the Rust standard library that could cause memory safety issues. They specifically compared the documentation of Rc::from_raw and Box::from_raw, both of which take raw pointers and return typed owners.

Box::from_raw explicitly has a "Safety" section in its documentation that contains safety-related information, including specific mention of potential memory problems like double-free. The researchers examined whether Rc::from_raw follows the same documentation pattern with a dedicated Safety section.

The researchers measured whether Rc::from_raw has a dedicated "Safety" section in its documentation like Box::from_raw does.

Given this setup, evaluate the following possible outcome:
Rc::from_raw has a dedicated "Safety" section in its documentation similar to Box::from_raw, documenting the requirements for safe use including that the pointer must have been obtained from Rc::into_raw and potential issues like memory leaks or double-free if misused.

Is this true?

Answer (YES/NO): NO